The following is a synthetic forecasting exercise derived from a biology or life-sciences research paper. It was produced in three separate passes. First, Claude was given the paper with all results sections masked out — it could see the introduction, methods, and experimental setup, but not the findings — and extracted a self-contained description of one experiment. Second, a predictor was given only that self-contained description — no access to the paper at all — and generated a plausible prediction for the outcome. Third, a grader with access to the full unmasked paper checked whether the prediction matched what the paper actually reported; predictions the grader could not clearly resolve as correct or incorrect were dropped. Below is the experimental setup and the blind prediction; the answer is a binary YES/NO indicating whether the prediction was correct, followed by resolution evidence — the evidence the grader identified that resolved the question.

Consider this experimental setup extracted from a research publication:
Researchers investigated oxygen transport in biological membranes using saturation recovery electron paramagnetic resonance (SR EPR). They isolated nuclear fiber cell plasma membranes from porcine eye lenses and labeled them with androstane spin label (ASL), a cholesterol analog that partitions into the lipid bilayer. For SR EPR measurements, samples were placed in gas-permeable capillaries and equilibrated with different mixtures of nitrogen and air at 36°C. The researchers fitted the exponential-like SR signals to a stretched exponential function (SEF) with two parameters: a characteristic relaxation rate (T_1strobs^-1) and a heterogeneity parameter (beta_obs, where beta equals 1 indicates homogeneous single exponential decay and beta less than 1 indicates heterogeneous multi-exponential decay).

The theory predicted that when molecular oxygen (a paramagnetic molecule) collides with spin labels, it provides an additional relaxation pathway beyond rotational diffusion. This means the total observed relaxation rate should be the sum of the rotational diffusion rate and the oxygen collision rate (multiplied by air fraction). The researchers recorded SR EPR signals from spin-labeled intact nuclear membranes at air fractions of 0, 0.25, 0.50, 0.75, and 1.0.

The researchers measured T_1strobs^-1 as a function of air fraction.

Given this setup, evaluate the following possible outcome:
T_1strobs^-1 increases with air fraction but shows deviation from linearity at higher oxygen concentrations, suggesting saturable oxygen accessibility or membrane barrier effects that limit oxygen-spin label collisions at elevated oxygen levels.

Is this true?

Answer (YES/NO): NO